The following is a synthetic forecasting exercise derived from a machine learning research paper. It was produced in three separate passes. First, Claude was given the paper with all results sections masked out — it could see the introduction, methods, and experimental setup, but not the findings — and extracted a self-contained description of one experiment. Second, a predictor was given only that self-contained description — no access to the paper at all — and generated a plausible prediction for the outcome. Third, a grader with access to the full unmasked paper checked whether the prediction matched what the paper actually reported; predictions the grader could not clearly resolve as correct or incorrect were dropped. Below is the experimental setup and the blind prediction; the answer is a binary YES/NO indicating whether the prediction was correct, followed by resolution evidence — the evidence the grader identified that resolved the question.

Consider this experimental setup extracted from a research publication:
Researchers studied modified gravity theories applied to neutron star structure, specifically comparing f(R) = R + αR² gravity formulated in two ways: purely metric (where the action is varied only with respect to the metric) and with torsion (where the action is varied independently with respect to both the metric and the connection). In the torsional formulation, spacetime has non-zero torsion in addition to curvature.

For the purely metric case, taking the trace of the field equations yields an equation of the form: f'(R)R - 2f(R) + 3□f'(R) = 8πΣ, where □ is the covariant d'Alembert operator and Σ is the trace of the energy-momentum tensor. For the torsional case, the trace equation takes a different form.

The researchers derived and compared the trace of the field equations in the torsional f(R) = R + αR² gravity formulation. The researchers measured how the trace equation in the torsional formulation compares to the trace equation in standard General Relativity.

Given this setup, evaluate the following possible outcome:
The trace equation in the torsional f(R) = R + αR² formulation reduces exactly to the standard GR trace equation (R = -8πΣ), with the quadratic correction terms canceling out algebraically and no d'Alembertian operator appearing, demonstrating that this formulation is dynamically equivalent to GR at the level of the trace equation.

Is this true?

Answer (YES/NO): YES